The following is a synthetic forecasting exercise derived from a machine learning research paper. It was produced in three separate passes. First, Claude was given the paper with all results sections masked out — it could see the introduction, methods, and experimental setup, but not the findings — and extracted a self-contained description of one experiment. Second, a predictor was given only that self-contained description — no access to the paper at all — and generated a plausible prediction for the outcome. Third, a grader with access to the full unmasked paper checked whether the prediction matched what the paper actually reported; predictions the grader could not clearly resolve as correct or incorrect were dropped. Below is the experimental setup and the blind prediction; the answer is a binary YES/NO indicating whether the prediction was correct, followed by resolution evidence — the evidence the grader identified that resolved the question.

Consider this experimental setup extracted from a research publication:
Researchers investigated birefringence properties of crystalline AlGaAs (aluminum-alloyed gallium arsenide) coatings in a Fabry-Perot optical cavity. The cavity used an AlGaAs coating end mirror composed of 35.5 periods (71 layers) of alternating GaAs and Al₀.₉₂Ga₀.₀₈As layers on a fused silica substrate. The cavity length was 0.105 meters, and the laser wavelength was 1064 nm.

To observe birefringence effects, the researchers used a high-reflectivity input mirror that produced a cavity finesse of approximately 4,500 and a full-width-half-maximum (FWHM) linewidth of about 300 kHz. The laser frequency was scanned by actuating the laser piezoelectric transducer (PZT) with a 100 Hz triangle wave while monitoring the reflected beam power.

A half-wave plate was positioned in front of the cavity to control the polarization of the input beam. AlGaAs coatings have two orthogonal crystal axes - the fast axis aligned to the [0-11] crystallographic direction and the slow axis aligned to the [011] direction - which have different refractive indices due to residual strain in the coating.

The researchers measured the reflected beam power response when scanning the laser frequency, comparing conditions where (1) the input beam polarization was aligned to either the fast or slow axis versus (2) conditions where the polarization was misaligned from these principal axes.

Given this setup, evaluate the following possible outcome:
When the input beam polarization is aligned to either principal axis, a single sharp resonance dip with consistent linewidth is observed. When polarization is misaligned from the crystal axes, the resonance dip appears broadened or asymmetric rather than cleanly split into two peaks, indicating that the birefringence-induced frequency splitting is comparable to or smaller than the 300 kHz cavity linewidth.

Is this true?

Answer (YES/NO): NO